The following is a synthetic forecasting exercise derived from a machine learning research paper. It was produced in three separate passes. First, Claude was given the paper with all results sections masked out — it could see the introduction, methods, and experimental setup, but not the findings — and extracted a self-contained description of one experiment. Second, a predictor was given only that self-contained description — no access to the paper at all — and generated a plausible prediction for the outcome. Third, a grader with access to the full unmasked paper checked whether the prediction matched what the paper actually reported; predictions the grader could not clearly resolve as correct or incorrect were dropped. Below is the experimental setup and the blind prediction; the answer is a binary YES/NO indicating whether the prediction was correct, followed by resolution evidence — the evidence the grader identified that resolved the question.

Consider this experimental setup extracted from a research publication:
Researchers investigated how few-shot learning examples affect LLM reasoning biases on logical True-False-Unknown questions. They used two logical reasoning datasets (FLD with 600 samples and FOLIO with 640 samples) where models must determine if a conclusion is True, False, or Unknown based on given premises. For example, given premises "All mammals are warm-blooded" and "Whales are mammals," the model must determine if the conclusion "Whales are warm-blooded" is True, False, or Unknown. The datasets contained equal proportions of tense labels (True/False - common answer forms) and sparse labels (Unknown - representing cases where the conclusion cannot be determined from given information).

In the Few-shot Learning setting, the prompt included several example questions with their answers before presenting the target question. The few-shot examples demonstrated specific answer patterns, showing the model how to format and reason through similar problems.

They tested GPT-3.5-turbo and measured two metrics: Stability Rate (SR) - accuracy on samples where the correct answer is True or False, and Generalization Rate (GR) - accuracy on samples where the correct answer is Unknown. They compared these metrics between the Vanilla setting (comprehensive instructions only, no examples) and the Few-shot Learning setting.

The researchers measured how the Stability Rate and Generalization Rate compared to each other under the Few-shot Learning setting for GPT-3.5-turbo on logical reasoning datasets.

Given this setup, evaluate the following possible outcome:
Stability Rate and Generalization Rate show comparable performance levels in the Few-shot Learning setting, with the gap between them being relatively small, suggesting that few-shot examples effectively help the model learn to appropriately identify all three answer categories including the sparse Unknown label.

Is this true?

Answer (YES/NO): NO